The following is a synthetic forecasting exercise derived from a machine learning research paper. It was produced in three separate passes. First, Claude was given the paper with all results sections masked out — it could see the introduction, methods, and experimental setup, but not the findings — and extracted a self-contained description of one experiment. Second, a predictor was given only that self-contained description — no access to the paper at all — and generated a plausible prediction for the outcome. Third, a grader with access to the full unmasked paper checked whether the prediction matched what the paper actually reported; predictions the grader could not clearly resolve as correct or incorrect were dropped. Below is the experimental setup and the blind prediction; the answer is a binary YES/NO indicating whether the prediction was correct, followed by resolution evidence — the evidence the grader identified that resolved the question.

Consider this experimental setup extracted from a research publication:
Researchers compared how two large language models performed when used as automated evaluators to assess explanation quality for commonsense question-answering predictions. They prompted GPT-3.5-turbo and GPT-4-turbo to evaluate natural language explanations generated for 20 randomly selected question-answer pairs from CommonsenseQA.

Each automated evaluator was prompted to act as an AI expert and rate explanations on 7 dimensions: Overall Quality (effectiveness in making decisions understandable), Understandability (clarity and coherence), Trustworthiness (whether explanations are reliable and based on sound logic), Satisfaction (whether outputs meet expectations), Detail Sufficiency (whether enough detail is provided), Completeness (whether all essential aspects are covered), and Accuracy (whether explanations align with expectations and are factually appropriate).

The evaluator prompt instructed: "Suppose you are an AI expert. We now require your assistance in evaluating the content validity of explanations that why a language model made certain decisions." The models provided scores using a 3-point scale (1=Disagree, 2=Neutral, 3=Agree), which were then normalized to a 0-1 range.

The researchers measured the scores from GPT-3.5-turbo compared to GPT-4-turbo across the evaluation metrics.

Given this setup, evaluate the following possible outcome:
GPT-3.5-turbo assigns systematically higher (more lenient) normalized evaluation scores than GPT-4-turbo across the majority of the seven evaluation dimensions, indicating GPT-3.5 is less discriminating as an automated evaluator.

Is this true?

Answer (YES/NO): YES